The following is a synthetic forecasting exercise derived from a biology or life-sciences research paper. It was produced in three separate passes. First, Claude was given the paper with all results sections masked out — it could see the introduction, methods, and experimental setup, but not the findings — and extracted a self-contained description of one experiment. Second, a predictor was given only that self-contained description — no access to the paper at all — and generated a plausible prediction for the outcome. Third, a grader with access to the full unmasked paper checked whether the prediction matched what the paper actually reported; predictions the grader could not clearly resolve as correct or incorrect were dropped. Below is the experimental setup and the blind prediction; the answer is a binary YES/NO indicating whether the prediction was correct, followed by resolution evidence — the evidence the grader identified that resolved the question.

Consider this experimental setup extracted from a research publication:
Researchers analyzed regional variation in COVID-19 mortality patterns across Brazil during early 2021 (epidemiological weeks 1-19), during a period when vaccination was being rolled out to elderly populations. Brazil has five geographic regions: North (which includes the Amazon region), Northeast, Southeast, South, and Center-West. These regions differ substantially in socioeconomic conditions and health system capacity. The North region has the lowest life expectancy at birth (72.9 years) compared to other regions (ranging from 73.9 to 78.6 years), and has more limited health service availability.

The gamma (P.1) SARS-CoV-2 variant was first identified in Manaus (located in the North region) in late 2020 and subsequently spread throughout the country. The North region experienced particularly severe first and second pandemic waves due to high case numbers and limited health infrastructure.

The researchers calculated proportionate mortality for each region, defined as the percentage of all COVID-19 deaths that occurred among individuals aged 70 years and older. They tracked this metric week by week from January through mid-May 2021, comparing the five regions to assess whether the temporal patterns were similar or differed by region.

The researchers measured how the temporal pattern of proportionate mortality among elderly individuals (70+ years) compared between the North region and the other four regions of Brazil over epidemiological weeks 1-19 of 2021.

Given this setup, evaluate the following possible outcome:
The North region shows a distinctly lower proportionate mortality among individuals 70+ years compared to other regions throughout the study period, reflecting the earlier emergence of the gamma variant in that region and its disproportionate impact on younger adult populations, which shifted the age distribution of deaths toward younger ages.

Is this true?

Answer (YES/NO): NO